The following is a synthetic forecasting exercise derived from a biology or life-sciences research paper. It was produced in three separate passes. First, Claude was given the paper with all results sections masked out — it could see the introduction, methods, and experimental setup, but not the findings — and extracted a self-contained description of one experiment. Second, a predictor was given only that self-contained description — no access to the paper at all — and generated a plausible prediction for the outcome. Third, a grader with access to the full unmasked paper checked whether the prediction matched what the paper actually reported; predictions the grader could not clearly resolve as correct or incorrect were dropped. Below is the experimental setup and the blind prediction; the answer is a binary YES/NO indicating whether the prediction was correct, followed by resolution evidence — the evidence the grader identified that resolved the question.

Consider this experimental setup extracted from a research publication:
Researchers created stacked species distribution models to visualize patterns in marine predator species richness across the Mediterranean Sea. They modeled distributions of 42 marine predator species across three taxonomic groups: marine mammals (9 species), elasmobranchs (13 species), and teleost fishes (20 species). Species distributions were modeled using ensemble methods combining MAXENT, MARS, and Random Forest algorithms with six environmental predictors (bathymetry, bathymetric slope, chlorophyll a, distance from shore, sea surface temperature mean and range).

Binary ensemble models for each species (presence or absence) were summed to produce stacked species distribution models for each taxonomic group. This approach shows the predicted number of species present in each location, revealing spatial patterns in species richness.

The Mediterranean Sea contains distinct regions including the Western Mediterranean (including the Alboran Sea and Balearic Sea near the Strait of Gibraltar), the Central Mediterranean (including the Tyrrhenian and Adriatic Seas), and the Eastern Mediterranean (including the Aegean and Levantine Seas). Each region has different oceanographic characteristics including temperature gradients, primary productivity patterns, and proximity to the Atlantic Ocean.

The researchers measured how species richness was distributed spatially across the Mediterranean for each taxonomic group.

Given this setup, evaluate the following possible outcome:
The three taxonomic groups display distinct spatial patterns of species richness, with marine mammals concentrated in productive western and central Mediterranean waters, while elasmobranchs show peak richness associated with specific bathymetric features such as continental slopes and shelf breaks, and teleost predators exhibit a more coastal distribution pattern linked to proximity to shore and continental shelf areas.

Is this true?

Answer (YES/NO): NO